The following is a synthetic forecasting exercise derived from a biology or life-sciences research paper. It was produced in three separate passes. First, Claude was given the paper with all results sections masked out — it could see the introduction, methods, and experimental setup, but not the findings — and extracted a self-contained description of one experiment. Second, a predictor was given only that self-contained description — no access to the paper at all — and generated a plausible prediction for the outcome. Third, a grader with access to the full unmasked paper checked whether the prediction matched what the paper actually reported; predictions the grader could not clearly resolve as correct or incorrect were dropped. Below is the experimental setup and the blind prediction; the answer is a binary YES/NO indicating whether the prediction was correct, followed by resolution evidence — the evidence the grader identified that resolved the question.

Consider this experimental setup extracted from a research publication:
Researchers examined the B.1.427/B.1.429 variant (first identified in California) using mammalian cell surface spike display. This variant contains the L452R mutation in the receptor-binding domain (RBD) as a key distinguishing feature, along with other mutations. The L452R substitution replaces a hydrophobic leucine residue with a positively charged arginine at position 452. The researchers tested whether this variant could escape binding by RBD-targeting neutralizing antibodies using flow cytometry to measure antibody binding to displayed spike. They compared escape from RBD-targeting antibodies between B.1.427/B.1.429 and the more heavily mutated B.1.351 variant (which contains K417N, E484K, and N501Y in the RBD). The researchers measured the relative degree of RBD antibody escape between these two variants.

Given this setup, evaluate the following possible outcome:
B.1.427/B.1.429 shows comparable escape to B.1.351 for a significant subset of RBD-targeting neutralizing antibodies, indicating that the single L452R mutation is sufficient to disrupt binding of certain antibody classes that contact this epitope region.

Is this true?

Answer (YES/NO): NO